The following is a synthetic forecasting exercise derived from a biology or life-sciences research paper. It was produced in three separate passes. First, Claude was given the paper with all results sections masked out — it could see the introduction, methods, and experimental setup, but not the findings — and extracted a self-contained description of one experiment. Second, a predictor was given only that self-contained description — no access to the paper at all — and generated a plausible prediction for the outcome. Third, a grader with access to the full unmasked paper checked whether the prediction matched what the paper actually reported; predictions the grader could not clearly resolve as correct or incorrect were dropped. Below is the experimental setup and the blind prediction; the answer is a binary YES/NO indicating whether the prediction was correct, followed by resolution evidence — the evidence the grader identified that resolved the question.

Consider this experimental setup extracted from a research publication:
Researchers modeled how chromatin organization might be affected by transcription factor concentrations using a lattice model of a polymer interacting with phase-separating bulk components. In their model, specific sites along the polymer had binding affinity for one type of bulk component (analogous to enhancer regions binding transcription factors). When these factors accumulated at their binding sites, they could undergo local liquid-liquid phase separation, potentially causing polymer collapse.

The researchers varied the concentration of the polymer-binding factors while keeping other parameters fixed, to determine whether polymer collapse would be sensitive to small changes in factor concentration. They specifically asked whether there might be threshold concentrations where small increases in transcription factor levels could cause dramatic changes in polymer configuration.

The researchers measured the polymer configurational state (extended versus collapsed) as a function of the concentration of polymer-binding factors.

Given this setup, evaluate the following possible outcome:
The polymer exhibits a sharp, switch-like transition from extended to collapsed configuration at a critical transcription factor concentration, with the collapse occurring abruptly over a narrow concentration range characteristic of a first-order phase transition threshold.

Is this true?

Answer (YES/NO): YES